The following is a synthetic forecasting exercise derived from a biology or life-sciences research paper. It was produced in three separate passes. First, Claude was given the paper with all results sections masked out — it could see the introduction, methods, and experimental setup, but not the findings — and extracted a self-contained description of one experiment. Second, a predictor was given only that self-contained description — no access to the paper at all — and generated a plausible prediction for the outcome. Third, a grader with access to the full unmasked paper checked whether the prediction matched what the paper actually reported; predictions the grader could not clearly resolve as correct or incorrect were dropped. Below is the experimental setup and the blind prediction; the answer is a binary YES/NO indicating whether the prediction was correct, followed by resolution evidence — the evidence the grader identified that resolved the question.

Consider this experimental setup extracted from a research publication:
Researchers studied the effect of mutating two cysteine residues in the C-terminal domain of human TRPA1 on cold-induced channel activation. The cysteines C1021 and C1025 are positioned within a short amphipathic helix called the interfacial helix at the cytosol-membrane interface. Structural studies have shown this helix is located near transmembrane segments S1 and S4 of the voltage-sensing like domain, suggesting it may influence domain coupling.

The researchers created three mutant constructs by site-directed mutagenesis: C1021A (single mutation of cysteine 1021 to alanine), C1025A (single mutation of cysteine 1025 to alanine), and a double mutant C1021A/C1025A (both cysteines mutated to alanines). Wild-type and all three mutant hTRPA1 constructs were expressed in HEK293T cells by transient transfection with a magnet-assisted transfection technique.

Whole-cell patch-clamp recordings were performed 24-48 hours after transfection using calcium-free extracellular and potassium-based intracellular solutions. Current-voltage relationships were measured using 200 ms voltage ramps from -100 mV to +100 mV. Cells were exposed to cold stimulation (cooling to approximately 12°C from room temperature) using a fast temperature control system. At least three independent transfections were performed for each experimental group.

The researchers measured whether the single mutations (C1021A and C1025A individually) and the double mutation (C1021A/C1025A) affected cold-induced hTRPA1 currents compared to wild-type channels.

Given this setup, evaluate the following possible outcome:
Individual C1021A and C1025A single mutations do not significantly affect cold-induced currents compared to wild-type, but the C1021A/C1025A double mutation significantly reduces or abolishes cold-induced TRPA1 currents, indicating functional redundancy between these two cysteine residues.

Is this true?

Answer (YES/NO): NO